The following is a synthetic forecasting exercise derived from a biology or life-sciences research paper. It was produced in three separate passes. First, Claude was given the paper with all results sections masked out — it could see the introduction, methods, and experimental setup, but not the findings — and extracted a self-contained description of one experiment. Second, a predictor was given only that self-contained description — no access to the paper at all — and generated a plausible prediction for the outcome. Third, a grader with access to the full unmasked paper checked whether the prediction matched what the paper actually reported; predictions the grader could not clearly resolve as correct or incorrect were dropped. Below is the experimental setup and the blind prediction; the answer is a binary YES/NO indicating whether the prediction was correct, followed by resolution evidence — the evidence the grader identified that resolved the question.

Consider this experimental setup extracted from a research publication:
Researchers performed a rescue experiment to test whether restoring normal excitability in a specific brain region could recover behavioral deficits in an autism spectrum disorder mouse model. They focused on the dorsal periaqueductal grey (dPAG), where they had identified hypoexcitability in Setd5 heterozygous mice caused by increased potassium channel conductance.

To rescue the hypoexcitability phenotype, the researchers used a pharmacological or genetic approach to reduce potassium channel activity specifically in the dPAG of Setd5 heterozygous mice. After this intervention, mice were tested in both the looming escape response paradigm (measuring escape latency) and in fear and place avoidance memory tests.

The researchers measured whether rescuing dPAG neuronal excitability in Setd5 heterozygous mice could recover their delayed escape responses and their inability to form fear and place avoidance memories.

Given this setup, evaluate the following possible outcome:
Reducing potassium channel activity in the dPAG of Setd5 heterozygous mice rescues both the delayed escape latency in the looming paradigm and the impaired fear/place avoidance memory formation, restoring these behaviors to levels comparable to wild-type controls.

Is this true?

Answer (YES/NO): YES